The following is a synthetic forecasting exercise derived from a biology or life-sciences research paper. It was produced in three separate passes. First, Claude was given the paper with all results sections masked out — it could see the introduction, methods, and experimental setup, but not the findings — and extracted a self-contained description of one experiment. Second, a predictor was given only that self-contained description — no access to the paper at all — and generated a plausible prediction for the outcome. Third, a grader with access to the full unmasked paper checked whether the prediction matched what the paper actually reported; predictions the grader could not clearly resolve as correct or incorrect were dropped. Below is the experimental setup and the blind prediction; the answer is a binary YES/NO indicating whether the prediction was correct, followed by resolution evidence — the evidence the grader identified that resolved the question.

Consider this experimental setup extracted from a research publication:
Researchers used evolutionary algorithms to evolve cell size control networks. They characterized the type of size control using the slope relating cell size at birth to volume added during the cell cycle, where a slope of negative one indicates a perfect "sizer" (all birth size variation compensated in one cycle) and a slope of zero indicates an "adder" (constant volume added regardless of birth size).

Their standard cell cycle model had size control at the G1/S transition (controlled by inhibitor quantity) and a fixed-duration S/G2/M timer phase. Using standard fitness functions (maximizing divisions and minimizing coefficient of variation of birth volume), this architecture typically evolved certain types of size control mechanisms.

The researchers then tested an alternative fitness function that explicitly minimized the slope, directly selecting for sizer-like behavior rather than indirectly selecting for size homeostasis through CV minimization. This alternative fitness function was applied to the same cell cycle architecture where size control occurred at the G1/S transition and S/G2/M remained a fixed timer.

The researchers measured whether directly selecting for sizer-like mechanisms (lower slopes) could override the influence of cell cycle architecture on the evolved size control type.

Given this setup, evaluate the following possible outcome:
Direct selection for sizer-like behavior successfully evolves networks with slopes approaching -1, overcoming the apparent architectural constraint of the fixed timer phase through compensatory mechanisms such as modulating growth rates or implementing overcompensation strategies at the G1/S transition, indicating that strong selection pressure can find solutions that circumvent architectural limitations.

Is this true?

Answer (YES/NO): NO